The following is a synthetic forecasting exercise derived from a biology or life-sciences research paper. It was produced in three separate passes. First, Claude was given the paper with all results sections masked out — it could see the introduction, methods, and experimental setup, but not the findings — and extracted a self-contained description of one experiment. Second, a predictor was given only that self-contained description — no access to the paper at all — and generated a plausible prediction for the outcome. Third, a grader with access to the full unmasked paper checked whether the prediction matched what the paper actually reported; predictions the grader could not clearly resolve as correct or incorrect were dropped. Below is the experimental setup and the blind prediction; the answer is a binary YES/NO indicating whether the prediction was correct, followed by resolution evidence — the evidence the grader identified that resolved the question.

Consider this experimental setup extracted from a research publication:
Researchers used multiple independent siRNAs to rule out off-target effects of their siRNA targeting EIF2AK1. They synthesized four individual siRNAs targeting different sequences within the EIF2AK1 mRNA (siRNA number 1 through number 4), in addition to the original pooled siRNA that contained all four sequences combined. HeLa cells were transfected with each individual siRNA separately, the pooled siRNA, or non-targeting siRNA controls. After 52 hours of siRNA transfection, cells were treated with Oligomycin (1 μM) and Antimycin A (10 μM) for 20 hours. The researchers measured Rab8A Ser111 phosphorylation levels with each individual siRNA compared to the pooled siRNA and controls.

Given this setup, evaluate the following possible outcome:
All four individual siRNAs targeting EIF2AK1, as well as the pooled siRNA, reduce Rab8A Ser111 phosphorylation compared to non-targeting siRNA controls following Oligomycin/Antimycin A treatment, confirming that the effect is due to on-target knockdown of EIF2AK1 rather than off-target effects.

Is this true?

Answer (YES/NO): NO